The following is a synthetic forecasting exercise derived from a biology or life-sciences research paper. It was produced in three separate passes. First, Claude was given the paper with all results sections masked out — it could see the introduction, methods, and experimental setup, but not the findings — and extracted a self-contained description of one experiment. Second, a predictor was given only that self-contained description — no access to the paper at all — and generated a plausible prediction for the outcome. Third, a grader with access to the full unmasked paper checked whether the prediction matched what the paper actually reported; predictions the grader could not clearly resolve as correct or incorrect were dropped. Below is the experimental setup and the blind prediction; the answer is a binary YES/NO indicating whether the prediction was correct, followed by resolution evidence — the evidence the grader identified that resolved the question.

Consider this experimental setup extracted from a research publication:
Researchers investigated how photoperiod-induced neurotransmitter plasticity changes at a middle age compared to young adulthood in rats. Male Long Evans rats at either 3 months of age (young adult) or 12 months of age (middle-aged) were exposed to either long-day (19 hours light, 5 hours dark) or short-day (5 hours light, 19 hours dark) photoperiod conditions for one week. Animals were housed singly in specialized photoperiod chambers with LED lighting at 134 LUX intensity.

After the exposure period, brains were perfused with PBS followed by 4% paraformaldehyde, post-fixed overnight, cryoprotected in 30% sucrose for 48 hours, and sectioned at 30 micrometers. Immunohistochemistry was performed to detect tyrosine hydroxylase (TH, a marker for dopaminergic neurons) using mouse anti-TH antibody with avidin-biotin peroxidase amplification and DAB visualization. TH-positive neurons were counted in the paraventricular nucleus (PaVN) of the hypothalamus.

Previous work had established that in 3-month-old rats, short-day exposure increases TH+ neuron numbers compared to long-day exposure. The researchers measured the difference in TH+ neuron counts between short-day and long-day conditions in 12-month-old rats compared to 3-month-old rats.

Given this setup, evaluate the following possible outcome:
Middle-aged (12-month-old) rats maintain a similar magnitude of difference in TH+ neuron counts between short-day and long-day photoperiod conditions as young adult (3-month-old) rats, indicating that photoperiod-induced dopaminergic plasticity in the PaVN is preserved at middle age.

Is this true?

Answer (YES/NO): NO